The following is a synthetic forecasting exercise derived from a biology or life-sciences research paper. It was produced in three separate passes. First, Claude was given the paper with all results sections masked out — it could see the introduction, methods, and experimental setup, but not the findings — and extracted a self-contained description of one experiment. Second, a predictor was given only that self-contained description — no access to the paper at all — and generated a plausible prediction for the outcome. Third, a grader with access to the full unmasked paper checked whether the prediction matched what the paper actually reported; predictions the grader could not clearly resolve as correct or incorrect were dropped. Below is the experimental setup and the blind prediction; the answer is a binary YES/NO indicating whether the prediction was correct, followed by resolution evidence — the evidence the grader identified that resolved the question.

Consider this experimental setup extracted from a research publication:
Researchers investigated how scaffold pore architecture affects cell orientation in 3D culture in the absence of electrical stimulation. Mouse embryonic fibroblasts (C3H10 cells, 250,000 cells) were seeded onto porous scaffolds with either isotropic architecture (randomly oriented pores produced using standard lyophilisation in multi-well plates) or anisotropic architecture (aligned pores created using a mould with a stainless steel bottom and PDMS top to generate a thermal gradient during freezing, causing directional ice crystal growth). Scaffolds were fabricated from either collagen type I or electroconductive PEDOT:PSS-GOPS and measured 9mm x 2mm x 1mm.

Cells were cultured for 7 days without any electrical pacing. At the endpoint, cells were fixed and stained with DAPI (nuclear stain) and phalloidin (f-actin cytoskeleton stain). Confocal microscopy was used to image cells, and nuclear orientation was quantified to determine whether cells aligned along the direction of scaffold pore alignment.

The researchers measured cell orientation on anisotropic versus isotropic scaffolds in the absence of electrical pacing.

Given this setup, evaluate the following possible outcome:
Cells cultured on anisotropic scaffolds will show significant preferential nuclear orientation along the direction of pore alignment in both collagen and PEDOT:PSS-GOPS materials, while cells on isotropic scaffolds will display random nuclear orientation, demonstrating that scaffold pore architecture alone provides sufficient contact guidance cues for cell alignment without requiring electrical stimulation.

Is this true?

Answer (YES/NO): NO